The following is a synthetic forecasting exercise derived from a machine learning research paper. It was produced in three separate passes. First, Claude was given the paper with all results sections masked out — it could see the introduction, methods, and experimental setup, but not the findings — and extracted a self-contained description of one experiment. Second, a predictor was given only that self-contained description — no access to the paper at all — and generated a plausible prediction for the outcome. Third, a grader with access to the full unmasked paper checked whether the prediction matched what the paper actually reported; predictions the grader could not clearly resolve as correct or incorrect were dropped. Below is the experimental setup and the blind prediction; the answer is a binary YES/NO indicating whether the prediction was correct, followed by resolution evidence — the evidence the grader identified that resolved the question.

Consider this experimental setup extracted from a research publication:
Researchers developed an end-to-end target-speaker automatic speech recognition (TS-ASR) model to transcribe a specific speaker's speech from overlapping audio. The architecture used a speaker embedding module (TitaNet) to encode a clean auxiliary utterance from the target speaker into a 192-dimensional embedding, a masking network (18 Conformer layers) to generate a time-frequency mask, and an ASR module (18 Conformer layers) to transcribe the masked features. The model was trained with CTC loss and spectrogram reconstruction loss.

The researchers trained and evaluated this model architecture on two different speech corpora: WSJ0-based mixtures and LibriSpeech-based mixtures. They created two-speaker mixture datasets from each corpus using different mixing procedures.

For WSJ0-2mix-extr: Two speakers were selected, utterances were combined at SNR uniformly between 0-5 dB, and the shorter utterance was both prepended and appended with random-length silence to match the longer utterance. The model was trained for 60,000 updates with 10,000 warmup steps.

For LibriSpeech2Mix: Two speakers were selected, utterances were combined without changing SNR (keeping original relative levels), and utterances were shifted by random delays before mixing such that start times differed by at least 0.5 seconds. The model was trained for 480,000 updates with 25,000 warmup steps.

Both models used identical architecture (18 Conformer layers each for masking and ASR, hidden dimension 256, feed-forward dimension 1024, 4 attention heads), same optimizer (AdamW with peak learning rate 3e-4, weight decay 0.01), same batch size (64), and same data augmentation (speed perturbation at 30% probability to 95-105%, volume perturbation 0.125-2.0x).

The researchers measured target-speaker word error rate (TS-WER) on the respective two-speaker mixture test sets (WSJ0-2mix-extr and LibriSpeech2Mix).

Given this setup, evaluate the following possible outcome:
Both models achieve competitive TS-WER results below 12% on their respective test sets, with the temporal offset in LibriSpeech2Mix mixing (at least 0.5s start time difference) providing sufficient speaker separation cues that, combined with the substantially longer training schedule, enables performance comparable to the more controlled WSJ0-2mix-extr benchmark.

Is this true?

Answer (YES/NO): YES